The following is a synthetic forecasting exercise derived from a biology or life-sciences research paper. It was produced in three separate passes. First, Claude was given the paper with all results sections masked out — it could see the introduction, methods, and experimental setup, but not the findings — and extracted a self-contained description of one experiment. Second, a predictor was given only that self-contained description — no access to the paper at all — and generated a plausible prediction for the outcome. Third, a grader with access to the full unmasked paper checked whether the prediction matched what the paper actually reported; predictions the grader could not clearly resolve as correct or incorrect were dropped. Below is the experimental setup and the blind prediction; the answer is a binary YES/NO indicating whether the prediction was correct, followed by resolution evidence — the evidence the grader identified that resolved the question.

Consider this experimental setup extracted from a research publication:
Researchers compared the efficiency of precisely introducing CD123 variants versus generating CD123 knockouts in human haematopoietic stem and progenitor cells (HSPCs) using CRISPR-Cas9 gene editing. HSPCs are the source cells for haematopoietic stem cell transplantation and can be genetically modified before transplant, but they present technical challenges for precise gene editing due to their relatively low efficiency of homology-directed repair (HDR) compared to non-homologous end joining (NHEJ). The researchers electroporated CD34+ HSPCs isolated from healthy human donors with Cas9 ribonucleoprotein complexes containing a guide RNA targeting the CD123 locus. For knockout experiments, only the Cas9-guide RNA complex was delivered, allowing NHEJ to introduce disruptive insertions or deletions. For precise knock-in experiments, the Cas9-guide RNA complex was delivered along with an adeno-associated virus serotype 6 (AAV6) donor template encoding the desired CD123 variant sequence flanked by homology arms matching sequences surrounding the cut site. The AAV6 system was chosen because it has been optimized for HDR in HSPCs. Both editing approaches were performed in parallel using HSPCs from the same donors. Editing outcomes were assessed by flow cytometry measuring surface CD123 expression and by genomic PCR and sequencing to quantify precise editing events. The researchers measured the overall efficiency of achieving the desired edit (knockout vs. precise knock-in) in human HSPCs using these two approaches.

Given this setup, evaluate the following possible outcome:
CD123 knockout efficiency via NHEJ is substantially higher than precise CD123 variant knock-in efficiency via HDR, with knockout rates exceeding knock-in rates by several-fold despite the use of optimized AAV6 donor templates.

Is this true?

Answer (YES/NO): NO